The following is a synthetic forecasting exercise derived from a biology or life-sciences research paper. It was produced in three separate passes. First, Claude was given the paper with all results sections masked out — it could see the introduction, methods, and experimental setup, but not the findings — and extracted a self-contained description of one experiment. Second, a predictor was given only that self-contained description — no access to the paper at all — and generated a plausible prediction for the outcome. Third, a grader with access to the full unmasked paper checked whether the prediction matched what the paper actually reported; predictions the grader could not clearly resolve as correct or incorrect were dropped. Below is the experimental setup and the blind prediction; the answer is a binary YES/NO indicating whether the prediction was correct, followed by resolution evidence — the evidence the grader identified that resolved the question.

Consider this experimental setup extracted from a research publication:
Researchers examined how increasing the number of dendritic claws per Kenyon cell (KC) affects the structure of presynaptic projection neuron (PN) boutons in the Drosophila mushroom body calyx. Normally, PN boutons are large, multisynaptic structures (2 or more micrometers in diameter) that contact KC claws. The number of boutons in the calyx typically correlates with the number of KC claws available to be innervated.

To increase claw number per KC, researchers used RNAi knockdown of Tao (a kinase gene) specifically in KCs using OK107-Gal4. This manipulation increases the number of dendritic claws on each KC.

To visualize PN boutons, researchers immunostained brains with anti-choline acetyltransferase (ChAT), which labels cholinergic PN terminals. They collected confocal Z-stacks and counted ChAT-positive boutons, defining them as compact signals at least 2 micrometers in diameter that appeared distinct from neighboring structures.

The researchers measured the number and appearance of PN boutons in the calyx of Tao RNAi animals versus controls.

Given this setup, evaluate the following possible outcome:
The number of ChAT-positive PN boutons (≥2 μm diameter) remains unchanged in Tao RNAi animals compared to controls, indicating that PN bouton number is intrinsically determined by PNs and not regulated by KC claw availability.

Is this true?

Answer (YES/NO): NO